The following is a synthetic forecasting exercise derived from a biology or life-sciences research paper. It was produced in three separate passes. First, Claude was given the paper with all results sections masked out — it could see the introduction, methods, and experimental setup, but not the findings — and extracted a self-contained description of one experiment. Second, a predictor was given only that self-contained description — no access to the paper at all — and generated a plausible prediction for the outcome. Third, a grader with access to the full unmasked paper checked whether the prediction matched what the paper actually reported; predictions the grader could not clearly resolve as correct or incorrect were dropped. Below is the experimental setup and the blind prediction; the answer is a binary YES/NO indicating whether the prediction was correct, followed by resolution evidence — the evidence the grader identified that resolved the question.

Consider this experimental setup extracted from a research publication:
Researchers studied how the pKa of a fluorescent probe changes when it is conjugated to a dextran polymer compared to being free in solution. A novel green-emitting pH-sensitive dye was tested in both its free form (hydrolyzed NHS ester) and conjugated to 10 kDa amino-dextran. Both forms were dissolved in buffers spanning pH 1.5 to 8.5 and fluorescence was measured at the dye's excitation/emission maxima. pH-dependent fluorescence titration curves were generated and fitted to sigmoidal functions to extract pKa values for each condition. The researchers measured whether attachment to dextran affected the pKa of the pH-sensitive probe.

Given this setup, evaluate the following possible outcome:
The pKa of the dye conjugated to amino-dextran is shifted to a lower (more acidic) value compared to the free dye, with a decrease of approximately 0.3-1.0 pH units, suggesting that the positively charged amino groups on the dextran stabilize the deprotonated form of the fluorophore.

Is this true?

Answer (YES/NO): NO